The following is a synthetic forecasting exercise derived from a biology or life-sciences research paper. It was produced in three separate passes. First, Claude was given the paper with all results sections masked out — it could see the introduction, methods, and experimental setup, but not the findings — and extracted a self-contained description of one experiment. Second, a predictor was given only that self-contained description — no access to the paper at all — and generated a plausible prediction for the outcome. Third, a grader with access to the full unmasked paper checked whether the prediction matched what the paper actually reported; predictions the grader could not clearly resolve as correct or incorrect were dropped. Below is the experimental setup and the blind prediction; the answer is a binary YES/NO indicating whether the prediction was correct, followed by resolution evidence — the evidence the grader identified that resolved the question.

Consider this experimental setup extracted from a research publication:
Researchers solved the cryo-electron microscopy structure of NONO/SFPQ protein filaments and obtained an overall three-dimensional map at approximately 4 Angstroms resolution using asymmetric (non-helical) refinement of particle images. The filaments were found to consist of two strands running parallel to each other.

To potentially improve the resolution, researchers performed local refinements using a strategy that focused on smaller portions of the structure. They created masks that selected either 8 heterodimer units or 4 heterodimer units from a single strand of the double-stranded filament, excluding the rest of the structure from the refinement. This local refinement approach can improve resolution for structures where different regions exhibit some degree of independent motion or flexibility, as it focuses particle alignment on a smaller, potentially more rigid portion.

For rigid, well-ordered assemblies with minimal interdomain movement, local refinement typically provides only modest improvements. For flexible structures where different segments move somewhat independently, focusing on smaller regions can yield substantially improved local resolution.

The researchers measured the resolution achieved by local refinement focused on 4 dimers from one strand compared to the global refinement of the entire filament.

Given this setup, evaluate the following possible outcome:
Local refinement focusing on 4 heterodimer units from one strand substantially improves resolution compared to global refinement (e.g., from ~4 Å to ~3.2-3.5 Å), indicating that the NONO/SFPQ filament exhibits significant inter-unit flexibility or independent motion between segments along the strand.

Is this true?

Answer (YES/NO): YES